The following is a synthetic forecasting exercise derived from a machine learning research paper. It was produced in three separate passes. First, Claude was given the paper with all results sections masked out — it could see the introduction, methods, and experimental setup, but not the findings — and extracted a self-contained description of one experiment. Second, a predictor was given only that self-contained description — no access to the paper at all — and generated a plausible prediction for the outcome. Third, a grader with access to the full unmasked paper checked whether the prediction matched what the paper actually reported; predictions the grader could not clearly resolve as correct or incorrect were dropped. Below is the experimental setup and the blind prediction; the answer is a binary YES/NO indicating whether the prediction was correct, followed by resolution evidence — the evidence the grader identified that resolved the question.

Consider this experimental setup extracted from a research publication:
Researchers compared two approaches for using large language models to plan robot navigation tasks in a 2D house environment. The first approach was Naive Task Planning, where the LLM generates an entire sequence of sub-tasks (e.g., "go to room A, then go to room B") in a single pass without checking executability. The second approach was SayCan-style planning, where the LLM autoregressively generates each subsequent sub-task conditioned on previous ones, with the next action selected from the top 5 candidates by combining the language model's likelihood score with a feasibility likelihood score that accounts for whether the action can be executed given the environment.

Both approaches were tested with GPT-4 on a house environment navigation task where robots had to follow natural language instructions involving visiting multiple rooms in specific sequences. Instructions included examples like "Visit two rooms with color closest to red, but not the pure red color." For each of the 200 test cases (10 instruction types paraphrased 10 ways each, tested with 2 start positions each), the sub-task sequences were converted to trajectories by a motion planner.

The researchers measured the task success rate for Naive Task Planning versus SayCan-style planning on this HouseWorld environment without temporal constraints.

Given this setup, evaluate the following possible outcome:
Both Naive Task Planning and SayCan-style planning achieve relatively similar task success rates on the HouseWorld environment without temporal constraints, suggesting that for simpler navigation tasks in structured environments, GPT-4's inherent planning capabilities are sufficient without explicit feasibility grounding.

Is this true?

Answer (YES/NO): YES